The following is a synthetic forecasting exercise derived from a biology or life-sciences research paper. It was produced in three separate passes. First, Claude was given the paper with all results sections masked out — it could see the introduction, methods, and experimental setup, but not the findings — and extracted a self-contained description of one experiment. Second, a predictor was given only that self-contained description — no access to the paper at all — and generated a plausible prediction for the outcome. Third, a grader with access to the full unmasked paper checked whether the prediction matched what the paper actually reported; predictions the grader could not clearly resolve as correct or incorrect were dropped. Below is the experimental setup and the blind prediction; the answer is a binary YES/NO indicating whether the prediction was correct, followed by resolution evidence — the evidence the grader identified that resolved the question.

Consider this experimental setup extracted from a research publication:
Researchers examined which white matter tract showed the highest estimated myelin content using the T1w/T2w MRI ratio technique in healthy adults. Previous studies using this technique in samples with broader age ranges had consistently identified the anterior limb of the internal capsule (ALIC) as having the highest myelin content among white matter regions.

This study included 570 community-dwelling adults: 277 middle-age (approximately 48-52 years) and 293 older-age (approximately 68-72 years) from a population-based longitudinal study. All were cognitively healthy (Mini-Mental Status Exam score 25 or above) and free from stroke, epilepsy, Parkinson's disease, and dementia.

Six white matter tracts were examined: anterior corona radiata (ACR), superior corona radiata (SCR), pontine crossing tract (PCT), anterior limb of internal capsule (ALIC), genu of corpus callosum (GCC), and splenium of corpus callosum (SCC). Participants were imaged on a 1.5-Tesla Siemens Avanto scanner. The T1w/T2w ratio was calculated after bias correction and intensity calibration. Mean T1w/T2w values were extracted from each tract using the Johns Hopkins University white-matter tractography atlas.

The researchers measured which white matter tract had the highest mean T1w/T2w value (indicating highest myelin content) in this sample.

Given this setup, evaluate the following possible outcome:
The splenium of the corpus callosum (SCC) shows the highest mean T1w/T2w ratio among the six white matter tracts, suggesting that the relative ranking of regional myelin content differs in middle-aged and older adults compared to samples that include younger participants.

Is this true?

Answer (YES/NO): NO